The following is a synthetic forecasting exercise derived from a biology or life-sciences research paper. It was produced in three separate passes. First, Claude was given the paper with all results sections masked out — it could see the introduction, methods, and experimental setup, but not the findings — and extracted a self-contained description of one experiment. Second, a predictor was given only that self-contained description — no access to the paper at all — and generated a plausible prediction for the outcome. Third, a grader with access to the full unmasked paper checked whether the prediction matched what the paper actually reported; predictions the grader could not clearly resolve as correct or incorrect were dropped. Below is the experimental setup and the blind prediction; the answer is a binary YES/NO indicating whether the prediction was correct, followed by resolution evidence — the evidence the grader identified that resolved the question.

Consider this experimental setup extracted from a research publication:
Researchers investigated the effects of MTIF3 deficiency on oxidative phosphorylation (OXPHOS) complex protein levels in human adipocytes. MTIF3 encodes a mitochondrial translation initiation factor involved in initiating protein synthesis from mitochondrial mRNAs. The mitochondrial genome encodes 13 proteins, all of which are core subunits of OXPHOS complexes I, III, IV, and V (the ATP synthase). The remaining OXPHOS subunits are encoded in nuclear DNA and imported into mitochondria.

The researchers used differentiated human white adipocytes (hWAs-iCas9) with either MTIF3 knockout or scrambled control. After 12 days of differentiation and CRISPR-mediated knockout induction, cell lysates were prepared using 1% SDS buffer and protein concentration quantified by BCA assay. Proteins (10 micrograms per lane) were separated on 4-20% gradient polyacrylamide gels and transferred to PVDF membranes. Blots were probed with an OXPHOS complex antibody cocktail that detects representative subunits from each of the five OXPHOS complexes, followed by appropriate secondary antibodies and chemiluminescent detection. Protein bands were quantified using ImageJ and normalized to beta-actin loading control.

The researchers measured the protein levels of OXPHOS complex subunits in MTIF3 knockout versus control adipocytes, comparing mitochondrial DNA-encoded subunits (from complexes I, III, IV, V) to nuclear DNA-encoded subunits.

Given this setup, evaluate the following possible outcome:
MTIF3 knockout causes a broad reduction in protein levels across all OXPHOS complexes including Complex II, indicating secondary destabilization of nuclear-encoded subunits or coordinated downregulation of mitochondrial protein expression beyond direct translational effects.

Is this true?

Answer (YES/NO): NO